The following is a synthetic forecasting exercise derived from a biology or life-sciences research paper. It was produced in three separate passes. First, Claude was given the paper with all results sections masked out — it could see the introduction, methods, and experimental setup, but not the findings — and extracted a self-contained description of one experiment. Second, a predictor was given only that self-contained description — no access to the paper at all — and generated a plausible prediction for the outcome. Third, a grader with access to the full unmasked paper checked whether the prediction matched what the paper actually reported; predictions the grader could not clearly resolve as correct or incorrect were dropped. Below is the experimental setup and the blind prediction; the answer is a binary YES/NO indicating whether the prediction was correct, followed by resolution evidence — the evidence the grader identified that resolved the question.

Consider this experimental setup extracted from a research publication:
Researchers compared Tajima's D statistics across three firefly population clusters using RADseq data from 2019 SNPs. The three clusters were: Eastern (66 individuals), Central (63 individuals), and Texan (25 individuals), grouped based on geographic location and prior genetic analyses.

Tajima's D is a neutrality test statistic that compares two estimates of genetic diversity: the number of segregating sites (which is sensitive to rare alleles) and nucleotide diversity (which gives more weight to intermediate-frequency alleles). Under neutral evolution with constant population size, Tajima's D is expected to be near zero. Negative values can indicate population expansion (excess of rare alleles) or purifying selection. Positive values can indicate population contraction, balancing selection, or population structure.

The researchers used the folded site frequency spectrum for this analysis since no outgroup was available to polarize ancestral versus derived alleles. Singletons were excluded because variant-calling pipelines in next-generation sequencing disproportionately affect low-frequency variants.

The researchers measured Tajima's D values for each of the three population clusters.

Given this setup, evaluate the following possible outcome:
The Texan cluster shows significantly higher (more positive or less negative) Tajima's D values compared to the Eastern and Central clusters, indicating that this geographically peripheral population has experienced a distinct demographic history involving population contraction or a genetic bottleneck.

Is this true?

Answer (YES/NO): NO